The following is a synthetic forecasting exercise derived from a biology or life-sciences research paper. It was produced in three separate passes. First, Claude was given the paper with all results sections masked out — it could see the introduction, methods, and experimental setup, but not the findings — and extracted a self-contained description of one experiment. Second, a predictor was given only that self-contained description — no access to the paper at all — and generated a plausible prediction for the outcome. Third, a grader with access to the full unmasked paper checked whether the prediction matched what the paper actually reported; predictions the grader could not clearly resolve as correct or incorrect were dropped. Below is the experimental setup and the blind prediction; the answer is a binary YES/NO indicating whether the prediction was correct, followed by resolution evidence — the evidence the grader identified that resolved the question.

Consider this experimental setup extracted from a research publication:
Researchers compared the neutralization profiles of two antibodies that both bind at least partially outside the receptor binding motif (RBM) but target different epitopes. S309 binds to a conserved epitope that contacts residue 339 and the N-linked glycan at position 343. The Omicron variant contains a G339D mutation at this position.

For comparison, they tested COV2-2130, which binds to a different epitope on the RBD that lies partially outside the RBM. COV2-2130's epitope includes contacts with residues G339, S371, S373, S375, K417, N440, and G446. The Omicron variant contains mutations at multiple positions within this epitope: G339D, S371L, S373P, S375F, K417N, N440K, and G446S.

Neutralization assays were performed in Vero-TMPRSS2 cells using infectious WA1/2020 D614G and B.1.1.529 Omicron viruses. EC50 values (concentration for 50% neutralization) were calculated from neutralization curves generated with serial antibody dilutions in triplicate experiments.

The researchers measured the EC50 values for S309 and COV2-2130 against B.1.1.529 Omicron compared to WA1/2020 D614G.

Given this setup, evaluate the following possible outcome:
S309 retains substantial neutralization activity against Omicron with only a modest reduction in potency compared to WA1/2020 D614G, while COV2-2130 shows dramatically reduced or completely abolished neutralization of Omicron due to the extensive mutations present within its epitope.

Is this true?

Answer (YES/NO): NO